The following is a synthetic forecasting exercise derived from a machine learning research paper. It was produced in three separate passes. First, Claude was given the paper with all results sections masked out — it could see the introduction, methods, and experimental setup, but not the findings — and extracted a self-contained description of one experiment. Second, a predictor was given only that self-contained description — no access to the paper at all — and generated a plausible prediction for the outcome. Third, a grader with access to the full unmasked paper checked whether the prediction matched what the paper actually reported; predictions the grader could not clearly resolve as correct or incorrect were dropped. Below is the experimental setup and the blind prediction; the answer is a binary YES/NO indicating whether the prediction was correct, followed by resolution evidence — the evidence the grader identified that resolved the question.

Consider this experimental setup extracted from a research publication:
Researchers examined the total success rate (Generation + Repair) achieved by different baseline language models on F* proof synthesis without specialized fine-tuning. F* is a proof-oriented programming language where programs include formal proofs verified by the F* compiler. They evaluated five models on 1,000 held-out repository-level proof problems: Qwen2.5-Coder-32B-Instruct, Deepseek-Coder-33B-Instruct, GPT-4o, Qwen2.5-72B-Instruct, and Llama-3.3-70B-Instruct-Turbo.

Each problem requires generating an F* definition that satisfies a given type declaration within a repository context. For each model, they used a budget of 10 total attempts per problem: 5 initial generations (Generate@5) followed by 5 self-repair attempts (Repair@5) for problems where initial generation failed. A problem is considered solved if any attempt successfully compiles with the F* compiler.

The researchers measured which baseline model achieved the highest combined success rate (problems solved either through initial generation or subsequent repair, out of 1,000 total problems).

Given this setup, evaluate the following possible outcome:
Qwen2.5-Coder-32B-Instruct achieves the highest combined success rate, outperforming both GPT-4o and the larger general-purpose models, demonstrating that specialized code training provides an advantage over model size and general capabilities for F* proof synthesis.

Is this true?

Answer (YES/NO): NO